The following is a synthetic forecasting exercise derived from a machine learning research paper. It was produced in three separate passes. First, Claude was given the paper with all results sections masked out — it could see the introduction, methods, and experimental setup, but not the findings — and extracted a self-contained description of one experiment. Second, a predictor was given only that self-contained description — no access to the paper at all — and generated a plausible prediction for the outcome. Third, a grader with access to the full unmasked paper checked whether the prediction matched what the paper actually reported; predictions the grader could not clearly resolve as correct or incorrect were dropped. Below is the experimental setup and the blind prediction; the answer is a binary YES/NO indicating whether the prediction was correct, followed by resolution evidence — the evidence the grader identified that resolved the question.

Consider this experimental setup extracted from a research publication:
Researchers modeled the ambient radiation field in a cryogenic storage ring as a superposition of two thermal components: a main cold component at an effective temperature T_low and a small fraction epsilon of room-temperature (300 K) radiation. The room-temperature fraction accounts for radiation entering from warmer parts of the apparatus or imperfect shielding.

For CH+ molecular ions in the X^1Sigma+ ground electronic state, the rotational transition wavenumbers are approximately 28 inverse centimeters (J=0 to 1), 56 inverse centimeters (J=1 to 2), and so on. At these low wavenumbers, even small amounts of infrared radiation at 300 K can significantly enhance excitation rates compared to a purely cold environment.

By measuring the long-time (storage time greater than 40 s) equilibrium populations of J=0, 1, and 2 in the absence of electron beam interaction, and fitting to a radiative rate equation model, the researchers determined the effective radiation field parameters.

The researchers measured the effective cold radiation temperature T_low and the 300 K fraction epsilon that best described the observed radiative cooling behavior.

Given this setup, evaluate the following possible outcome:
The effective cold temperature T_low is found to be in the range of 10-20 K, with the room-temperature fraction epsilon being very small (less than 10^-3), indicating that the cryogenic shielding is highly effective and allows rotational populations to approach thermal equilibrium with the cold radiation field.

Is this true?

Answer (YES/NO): NO